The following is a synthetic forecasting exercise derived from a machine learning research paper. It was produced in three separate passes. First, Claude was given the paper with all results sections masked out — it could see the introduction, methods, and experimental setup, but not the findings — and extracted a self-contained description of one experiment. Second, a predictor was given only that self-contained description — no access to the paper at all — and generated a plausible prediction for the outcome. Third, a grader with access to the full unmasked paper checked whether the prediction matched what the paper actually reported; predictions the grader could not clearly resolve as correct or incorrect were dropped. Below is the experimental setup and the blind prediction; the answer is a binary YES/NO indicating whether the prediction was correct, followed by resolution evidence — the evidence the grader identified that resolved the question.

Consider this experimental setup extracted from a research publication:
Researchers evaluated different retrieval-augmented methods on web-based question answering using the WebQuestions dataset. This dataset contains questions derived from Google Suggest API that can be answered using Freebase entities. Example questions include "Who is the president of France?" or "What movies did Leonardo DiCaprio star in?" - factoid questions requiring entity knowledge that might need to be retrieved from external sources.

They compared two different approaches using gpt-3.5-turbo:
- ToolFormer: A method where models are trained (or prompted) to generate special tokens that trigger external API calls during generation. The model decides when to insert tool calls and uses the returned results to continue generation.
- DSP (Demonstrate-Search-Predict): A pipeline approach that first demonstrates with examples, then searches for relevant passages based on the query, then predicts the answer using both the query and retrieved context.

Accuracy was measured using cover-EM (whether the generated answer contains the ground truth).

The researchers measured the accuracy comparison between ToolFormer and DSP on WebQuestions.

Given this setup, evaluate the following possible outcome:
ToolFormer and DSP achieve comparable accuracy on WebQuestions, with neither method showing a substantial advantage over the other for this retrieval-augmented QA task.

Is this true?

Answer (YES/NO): NO